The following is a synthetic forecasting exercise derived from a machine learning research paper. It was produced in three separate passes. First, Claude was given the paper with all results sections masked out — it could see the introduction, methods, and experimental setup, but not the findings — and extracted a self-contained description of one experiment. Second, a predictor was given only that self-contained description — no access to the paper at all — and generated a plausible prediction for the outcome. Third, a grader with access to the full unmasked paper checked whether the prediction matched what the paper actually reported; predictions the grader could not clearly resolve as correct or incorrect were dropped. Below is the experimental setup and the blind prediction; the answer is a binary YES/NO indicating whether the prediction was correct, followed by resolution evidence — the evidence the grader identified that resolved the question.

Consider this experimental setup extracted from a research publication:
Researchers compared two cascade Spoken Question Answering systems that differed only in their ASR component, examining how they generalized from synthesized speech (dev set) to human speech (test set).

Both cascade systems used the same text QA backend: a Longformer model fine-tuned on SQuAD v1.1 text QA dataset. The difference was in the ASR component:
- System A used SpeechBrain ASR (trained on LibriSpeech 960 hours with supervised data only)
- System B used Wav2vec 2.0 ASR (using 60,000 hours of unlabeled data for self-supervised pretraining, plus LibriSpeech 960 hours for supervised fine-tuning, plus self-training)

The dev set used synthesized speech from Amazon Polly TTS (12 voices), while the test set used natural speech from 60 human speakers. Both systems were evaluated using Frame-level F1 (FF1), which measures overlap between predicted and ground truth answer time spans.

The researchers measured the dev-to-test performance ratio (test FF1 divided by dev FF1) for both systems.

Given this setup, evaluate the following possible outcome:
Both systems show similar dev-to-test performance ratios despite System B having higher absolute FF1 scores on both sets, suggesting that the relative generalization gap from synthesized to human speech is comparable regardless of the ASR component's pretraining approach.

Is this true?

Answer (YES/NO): NO